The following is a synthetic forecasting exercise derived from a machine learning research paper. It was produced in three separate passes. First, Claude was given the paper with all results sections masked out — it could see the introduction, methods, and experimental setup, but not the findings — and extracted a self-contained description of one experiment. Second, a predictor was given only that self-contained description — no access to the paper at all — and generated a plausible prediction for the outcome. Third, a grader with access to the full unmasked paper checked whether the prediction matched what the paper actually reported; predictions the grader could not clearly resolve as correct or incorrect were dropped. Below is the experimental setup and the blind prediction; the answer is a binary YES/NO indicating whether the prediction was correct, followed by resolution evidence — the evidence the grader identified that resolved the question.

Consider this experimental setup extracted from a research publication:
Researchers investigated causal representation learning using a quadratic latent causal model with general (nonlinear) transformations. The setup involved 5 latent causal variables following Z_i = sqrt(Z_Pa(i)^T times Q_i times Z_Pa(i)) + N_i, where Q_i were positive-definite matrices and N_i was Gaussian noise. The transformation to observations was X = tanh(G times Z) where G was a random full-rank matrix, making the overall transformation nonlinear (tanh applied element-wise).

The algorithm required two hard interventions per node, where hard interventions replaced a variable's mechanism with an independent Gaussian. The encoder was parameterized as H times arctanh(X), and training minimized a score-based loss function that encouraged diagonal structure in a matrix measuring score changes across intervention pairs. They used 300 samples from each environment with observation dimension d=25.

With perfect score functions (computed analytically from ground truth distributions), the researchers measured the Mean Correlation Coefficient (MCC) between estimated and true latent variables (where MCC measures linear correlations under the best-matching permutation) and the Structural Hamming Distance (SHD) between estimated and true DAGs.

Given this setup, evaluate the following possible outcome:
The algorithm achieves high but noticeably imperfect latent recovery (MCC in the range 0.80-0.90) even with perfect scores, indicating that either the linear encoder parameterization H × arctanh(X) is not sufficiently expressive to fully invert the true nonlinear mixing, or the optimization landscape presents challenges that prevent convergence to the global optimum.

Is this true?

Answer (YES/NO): NO